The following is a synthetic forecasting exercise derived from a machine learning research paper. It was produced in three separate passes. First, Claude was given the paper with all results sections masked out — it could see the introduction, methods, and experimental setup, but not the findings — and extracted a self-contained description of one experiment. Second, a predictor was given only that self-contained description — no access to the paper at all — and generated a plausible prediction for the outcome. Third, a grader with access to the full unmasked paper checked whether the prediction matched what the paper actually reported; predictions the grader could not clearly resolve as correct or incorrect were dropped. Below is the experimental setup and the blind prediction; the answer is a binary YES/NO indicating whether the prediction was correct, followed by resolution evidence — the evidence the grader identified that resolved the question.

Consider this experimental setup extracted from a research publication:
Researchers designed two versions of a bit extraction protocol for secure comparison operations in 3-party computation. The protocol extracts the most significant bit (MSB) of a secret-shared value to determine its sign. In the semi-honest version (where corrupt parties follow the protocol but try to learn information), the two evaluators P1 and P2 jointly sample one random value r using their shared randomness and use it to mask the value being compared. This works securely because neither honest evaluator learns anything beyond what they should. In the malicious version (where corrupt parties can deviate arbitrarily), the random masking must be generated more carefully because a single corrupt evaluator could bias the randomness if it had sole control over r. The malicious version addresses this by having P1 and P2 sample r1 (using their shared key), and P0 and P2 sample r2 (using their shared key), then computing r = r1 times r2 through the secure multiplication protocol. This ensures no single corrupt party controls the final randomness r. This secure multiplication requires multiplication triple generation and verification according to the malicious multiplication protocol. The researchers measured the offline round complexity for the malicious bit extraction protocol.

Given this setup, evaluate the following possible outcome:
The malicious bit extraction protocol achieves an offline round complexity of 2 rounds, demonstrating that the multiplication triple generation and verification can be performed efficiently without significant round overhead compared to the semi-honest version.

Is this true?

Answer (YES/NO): NO